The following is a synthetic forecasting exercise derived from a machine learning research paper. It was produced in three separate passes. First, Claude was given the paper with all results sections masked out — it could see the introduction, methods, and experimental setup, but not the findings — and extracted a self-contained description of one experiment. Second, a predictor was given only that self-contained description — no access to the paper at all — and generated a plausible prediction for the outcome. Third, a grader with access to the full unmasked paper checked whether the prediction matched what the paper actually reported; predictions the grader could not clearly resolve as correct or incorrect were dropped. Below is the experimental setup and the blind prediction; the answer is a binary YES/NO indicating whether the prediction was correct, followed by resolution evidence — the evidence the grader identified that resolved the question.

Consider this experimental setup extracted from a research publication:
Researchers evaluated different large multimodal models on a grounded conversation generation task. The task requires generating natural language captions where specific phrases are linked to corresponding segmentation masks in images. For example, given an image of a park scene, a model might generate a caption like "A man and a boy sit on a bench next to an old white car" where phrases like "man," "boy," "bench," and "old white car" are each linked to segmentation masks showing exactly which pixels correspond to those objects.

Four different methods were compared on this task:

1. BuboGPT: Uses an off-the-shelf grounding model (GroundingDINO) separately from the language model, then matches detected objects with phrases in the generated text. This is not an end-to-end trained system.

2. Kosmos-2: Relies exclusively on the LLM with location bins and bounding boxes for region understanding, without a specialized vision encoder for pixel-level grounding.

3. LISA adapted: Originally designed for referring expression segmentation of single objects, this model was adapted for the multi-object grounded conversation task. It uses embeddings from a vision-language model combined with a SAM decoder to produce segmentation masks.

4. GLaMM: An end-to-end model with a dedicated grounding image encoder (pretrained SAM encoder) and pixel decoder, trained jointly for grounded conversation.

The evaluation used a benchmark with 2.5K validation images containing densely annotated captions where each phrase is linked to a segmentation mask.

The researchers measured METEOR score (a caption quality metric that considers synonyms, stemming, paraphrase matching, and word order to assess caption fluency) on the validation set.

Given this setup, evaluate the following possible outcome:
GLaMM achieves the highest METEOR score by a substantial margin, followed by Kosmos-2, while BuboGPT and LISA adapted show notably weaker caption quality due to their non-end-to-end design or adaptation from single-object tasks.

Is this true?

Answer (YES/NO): NO